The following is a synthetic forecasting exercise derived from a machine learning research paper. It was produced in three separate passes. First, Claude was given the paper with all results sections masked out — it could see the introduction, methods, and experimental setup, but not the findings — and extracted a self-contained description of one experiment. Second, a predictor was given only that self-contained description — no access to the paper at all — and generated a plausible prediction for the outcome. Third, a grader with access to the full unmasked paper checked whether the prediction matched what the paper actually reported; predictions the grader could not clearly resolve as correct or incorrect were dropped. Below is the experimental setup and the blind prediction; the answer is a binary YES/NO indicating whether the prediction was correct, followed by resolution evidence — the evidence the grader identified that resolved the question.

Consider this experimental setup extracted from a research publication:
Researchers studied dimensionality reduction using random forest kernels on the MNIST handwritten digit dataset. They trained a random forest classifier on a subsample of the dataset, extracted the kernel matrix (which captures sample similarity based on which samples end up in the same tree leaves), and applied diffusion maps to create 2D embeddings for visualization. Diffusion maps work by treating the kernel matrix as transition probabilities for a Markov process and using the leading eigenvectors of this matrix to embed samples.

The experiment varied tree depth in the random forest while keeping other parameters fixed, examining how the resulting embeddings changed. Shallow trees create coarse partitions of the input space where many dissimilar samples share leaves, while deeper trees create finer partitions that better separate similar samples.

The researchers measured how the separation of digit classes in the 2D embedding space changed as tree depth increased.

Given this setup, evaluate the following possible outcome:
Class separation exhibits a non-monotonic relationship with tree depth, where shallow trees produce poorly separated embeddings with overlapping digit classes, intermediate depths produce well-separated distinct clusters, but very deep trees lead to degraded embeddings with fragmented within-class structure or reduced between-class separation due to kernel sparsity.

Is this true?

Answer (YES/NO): NO